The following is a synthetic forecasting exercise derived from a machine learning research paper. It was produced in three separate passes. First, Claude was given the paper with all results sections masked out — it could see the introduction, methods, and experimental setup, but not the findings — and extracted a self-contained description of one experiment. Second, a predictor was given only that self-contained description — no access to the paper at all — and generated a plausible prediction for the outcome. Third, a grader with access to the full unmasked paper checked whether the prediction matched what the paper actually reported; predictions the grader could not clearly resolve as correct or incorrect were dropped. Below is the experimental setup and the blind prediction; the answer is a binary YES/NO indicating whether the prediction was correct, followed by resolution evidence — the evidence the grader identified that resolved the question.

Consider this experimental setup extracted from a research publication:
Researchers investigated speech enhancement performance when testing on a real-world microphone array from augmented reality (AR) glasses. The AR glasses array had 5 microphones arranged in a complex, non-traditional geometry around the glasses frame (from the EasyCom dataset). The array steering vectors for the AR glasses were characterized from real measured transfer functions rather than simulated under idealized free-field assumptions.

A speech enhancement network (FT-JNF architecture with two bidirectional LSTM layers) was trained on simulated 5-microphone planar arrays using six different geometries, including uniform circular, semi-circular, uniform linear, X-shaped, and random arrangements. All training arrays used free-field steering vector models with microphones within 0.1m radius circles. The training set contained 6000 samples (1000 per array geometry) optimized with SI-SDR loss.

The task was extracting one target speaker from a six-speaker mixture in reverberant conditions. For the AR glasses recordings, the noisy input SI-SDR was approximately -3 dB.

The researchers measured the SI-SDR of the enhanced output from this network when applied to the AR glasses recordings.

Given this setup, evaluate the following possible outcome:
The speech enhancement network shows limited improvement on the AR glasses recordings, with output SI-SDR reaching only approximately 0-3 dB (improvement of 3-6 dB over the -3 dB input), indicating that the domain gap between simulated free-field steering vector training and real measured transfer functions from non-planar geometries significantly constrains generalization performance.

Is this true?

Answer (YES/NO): NO